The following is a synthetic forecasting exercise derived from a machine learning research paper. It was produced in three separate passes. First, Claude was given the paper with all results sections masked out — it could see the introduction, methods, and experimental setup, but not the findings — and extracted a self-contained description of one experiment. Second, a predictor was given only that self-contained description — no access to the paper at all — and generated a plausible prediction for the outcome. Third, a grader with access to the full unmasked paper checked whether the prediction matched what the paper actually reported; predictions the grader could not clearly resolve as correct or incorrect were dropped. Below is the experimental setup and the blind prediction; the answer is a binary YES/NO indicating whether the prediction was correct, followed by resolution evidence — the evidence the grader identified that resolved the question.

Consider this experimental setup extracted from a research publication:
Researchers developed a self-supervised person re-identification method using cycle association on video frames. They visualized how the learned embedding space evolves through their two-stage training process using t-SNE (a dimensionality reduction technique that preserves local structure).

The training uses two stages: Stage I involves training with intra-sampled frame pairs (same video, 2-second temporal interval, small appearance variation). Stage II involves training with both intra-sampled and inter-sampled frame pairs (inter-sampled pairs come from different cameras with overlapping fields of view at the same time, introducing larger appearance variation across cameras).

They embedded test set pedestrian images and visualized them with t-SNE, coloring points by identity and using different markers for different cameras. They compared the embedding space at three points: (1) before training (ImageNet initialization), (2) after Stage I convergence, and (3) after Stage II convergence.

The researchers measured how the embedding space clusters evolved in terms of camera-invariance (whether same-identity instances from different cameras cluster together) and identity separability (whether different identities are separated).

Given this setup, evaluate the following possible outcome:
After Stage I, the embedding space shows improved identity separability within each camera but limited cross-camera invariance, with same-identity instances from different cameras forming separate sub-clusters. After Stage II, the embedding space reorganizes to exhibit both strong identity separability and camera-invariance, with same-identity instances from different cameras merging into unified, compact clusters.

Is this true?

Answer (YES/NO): YES